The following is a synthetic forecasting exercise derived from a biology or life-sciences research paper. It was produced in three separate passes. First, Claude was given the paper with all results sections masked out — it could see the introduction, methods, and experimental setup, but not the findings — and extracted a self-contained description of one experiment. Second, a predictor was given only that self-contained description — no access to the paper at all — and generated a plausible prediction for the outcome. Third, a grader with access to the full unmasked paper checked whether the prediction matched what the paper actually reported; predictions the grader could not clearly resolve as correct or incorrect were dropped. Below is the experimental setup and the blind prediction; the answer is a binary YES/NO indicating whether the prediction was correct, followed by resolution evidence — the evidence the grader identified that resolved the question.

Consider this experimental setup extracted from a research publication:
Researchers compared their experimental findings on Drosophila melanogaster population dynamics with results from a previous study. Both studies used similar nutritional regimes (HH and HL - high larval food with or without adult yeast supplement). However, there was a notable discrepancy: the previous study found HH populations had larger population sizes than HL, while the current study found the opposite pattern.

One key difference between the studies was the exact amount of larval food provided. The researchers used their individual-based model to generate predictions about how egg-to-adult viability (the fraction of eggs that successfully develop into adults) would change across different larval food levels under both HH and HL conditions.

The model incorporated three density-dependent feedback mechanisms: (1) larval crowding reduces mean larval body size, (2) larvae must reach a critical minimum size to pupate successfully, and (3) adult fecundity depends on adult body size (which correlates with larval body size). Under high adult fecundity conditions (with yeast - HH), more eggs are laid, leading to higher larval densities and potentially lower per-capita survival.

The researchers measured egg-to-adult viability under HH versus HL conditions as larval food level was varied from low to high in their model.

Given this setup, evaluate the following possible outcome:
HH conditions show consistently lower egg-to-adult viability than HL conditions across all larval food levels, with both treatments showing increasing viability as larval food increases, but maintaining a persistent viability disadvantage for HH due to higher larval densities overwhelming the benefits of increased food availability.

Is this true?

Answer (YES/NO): NO